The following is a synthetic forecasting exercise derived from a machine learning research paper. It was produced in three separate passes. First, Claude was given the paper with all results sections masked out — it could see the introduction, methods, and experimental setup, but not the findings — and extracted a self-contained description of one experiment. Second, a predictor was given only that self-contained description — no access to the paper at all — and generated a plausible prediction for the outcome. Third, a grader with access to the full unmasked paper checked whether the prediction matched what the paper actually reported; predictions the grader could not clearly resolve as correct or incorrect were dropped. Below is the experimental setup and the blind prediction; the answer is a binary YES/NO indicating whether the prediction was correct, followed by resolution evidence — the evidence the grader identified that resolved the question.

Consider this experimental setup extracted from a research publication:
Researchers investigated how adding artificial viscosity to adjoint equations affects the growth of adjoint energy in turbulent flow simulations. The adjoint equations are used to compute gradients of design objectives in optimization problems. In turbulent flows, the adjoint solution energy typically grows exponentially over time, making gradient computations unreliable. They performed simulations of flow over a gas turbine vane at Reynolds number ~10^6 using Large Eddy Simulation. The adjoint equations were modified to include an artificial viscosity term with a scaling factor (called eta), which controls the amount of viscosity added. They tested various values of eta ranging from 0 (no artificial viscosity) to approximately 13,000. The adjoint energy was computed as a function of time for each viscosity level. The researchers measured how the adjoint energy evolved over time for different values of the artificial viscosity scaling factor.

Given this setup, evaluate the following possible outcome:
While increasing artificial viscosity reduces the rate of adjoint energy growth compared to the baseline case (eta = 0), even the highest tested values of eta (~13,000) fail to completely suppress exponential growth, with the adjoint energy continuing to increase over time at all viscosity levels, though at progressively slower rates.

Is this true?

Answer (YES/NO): NO